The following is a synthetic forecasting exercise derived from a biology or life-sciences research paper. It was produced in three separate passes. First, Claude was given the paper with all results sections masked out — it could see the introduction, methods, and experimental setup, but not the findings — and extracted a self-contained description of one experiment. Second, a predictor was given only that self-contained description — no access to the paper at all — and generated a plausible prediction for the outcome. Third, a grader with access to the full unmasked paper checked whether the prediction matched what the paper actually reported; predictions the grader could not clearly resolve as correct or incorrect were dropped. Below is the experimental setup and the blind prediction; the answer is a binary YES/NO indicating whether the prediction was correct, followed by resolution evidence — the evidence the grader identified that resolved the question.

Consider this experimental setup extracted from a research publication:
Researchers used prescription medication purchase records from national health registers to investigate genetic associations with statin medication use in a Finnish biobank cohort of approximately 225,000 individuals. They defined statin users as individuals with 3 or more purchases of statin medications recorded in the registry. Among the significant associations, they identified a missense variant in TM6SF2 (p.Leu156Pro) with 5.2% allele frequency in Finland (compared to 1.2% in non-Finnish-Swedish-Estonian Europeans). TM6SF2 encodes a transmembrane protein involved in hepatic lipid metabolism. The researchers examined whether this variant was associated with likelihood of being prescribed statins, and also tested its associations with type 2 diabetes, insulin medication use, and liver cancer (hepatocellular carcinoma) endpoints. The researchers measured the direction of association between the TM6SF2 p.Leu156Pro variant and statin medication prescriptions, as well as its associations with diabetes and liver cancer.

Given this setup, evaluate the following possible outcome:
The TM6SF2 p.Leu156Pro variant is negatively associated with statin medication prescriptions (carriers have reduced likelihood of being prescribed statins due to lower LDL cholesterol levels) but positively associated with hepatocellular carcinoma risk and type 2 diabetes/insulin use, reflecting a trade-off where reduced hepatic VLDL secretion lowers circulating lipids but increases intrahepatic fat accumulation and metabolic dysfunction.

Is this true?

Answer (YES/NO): YES